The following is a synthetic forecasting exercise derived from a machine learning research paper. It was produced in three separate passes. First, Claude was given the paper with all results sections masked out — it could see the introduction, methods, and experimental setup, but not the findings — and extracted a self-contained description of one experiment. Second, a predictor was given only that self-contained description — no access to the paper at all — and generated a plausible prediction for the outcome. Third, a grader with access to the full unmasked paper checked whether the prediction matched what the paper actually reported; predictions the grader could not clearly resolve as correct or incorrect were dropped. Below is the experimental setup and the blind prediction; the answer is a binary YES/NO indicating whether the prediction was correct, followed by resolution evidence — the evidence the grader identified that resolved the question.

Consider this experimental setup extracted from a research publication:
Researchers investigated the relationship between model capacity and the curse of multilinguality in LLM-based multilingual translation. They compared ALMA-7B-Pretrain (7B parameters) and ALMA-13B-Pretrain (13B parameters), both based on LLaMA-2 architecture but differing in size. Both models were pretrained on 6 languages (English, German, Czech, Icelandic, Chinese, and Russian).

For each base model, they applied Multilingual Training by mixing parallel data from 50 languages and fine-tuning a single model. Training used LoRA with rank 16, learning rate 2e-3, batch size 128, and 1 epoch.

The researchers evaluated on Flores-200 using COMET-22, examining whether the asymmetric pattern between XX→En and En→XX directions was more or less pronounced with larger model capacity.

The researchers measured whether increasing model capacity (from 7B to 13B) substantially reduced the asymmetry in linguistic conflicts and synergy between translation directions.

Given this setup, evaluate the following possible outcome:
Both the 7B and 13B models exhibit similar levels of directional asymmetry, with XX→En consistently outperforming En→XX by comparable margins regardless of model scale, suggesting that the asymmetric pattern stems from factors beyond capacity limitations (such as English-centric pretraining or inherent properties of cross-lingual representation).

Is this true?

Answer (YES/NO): NO